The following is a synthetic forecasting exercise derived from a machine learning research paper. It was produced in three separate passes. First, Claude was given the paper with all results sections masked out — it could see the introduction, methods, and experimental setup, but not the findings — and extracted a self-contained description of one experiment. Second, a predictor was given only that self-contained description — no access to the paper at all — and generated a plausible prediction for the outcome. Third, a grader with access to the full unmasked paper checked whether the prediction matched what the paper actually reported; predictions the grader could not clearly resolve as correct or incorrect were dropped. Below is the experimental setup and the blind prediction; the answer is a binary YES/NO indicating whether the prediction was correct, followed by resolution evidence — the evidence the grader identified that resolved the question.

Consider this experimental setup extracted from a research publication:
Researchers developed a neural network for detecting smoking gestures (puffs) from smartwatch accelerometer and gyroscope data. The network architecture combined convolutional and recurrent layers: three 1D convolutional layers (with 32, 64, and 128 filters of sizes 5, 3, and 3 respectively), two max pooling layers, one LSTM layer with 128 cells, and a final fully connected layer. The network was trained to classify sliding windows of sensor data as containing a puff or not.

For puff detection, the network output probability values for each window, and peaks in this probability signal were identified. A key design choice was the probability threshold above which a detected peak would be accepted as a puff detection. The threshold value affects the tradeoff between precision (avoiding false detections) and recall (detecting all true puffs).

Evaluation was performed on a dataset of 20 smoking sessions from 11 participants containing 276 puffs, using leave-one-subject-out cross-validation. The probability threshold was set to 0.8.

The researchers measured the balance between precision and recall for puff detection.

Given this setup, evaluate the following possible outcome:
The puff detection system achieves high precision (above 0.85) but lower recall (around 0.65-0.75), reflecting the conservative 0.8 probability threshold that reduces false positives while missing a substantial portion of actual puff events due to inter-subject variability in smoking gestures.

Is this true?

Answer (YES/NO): NO